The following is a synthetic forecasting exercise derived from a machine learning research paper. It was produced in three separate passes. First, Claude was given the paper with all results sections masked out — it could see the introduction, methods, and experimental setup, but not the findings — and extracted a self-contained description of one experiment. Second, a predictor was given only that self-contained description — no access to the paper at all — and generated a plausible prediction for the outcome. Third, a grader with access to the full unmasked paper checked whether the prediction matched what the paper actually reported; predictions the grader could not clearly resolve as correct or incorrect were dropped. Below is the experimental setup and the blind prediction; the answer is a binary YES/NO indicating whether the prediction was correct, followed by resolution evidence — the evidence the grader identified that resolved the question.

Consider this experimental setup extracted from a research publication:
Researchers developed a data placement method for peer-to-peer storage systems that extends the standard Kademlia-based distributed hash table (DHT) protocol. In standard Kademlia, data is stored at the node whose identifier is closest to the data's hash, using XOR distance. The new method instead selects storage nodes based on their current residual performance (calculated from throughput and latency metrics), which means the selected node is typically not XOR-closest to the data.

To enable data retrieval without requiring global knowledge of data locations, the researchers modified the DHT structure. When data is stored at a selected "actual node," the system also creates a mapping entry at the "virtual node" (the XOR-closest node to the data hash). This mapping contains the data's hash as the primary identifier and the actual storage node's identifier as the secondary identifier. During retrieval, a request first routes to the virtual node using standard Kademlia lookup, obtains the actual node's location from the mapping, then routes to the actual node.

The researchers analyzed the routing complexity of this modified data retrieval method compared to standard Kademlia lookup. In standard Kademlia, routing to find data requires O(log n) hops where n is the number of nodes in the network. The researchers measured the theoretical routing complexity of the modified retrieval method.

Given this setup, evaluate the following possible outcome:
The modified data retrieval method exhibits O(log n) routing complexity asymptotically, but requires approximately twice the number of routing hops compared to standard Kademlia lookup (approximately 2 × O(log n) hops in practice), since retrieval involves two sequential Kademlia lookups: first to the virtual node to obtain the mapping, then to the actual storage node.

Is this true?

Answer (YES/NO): YES